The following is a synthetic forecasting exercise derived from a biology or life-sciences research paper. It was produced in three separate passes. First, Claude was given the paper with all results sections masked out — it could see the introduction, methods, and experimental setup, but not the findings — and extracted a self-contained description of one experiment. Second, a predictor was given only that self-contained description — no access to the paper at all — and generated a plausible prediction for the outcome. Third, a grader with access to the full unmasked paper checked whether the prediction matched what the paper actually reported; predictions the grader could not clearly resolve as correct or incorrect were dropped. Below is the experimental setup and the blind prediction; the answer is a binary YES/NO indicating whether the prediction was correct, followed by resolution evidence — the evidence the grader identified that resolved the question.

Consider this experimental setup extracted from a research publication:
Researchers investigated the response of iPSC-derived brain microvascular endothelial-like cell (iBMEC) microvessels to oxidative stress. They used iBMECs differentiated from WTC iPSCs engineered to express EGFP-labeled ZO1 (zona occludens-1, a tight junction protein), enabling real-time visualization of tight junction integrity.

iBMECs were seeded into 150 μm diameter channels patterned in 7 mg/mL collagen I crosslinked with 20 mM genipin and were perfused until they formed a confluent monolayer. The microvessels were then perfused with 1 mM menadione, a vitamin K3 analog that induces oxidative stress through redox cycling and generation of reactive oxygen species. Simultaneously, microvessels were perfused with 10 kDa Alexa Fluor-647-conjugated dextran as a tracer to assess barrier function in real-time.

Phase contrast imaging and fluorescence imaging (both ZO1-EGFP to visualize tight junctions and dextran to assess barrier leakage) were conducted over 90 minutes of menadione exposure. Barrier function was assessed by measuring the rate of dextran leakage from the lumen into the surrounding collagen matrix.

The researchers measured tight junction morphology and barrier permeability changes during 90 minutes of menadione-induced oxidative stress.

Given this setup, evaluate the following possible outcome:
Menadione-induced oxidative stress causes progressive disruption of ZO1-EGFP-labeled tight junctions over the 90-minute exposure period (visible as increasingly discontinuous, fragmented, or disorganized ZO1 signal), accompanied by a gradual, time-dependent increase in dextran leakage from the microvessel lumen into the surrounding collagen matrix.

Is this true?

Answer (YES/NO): NO